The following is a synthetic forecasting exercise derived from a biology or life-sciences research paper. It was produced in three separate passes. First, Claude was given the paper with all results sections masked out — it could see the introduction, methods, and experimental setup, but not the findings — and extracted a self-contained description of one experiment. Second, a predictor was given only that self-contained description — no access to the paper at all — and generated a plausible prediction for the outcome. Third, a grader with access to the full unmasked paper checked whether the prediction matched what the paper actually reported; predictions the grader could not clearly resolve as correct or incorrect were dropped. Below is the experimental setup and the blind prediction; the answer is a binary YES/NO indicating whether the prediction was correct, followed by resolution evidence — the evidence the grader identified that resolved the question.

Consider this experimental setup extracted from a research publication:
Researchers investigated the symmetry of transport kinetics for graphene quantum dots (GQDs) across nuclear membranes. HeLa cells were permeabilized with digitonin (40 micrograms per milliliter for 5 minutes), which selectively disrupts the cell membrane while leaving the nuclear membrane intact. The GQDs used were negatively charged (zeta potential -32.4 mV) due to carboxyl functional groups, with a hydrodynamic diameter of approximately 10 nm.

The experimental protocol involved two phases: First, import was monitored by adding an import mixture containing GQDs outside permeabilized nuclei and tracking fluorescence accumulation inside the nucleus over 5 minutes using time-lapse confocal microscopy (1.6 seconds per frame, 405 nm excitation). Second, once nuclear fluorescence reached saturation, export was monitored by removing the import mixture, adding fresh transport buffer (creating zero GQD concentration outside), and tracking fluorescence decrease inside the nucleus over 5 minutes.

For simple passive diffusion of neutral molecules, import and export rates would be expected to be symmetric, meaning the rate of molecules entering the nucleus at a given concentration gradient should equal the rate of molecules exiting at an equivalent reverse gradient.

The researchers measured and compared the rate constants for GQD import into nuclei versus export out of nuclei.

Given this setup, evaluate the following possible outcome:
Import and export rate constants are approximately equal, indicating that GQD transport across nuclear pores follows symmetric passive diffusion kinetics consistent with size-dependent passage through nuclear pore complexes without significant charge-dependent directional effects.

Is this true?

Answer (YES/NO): NO